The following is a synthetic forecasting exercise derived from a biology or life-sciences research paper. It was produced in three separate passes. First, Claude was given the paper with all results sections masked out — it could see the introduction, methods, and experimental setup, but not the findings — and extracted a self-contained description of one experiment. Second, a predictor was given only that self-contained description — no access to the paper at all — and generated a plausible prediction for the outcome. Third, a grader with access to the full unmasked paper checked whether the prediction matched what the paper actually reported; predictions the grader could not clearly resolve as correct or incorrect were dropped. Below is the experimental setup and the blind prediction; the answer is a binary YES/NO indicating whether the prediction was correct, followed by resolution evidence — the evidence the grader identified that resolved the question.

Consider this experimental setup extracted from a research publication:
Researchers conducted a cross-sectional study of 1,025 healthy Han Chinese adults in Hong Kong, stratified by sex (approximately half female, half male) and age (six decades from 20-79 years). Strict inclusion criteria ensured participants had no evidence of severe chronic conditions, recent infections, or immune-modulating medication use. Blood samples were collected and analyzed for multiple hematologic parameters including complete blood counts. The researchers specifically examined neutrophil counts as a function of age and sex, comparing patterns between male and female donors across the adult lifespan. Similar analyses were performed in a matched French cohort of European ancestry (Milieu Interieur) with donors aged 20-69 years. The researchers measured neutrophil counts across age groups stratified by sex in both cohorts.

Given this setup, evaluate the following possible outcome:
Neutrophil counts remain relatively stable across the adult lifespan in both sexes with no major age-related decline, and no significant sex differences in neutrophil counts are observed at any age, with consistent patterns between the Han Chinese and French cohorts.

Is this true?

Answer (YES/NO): NO